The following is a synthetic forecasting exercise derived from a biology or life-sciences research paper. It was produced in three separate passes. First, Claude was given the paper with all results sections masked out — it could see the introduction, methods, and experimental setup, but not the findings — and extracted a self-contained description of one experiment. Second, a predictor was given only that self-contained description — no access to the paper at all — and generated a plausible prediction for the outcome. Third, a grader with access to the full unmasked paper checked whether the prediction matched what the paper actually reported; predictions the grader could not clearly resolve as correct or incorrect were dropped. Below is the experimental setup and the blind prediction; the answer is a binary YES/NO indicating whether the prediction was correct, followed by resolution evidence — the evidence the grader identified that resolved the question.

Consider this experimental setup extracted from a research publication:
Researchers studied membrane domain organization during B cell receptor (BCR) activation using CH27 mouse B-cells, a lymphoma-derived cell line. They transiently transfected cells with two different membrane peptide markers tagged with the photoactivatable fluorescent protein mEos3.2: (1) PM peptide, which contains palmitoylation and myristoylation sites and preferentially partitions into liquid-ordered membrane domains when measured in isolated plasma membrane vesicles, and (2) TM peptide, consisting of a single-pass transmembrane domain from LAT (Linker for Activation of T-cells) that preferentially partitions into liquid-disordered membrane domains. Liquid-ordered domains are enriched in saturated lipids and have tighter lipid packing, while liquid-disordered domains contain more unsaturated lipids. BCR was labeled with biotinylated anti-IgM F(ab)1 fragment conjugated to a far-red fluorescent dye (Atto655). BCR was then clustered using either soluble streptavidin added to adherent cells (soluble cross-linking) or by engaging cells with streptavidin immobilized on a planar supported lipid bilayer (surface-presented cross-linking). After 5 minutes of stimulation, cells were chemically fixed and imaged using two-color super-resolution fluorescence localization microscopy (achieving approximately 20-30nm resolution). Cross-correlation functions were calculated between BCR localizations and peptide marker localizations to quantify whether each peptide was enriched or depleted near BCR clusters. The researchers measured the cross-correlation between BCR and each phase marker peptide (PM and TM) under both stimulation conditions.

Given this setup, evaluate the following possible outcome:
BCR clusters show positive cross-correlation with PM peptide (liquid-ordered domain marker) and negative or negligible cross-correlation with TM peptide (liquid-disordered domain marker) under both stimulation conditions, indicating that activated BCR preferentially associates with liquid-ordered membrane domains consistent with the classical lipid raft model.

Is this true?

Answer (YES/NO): YES